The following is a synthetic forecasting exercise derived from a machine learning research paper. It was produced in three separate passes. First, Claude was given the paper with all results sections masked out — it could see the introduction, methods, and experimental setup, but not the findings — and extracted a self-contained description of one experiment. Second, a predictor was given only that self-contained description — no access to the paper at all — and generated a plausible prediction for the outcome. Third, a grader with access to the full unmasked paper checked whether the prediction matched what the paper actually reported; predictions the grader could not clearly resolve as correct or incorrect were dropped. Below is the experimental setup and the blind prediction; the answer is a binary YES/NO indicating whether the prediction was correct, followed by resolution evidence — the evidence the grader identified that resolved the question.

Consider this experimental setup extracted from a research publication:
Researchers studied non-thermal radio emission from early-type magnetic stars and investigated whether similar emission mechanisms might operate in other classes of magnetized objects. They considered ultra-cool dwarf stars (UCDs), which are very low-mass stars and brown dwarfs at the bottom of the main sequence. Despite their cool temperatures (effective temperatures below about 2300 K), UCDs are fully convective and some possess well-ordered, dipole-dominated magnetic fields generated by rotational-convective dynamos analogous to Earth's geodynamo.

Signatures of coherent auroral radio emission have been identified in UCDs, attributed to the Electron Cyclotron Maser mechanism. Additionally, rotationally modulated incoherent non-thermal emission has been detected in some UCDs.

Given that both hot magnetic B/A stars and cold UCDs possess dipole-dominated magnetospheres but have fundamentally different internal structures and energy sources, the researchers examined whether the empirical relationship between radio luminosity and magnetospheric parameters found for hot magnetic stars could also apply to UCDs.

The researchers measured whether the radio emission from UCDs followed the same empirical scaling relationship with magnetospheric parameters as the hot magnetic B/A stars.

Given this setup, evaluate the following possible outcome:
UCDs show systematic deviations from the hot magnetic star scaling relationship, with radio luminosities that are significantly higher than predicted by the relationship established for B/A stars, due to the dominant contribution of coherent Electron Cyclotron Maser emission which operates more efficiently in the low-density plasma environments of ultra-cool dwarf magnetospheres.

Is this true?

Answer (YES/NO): NO